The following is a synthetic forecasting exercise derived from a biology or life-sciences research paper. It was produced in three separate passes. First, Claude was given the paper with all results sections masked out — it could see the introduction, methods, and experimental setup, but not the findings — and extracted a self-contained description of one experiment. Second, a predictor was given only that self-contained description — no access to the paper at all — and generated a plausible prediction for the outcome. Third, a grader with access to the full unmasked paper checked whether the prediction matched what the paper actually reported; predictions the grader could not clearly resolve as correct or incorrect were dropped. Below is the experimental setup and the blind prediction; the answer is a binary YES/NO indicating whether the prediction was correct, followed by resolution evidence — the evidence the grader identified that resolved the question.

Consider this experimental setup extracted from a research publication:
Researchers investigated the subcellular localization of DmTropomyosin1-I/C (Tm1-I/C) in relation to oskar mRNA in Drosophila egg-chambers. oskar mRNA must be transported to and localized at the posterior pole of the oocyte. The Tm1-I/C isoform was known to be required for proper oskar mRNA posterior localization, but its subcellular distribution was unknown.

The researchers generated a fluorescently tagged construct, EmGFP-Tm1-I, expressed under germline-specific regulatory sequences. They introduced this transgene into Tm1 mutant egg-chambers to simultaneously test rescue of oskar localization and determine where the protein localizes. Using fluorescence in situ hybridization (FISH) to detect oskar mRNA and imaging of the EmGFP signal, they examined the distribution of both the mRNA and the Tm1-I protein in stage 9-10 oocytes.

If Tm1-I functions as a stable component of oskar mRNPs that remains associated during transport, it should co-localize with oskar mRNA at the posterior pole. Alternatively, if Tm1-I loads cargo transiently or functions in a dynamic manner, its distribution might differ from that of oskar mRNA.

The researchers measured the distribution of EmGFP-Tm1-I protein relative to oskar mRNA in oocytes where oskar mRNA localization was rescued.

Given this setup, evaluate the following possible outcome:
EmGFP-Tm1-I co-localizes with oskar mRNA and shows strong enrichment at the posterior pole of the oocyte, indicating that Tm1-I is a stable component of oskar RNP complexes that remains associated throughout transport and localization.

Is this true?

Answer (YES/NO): NO